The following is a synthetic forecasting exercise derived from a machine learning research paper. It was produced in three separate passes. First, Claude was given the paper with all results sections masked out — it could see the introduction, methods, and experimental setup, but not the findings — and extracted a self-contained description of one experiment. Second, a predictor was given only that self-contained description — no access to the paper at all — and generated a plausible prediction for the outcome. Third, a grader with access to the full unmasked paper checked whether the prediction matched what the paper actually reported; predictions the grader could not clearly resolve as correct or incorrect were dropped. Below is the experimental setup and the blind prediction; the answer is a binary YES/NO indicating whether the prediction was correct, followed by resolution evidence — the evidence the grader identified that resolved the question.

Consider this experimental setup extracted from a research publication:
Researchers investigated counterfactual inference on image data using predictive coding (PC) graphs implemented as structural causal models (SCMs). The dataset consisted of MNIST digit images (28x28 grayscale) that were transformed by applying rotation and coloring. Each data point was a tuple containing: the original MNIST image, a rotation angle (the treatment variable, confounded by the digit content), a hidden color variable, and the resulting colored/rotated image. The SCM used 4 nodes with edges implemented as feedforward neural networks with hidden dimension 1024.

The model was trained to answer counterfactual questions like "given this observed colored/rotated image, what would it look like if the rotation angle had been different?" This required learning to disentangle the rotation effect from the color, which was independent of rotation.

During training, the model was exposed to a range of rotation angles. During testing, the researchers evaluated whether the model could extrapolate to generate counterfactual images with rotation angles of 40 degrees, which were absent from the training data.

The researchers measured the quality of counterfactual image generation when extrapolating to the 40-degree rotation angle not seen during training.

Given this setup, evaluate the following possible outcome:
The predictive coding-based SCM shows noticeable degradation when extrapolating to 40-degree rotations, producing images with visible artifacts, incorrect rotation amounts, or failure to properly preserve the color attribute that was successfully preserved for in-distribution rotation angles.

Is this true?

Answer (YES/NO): YES